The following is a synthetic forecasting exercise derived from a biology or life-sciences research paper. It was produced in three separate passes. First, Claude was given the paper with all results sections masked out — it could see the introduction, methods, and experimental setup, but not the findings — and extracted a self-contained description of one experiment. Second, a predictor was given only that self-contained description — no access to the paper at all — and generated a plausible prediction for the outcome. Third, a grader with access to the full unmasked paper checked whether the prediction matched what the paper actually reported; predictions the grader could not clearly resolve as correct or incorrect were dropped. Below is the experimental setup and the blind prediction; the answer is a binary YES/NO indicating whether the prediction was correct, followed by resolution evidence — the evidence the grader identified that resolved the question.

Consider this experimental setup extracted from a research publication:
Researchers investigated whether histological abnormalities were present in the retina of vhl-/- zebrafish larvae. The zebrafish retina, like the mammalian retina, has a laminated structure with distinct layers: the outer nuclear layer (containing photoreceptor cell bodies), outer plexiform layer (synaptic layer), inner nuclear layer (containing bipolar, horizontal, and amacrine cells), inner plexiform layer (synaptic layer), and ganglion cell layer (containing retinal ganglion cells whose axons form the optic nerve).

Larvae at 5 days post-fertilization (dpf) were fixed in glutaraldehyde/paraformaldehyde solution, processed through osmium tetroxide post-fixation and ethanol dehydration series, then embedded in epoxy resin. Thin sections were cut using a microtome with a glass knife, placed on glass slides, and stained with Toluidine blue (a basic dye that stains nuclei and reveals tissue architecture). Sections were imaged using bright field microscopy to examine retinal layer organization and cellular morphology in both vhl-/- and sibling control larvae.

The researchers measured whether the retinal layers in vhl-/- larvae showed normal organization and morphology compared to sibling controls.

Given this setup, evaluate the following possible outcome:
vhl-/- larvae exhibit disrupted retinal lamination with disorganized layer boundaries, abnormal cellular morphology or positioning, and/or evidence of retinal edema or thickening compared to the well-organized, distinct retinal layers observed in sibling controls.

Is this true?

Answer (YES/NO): YES